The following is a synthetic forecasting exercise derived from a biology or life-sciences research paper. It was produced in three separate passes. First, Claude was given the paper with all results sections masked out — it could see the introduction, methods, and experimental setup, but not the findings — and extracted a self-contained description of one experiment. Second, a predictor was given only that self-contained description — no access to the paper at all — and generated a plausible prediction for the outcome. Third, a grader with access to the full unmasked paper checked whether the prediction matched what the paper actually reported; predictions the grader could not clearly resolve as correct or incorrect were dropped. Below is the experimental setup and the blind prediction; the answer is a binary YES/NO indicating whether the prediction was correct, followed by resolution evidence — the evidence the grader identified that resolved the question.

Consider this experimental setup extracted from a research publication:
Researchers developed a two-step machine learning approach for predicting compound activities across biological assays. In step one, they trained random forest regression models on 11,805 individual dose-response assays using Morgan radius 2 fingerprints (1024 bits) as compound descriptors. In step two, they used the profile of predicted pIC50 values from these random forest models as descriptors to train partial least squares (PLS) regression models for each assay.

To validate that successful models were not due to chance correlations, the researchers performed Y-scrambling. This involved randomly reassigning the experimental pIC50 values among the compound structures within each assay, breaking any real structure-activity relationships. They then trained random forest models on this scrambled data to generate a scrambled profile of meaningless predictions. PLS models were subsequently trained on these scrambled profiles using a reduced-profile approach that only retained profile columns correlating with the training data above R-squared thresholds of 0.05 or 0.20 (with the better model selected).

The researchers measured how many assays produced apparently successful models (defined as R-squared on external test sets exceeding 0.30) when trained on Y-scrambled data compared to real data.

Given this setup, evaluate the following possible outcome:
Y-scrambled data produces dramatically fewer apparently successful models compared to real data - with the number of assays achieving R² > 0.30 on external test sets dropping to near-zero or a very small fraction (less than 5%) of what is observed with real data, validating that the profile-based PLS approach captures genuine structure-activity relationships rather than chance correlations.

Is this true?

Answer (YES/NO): YES